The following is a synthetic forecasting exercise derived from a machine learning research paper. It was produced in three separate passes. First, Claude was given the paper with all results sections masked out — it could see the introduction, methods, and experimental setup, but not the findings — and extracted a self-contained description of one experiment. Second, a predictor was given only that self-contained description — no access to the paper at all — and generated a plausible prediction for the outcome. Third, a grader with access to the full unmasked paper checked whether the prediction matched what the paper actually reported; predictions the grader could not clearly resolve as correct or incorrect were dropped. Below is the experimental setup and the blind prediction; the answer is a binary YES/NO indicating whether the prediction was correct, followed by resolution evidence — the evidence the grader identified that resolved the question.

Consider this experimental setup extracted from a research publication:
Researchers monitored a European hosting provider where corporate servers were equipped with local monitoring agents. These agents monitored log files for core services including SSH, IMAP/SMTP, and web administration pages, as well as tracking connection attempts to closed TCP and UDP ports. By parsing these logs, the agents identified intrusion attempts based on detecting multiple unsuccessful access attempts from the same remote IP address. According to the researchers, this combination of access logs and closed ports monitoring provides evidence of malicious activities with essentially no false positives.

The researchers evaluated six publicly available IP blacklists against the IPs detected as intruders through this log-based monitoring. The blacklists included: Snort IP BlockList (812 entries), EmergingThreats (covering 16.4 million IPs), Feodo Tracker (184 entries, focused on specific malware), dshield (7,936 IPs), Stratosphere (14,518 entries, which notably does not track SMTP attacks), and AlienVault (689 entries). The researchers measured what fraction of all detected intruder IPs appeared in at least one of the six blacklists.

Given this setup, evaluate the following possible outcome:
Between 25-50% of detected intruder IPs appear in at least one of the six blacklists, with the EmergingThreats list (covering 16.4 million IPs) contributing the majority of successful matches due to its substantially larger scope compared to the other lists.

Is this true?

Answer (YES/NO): NO